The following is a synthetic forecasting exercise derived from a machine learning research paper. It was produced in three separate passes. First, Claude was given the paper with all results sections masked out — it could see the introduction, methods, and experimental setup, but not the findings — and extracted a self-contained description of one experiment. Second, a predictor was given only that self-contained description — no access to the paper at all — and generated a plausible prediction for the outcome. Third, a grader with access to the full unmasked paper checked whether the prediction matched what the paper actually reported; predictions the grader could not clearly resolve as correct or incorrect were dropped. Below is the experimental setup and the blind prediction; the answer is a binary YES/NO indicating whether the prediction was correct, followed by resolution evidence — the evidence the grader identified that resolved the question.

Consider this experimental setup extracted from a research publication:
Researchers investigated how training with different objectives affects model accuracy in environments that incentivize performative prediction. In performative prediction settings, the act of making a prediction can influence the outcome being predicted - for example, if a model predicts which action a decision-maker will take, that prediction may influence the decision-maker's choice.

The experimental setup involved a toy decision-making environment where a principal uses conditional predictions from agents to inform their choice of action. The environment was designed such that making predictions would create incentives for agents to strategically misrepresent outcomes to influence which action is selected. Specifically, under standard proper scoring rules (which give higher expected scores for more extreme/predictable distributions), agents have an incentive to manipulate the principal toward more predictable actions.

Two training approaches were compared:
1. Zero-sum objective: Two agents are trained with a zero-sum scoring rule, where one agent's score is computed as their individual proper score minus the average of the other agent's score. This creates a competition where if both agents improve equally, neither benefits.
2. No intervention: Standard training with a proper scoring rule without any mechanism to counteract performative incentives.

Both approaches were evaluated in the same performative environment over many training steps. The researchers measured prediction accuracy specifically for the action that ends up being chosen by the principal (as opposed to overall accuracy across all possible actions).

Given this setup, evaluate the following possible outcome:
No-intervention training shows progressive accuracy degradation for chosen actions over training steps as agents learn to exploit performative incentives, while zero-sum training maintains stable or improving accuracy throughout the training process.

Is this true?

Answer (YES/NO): NO